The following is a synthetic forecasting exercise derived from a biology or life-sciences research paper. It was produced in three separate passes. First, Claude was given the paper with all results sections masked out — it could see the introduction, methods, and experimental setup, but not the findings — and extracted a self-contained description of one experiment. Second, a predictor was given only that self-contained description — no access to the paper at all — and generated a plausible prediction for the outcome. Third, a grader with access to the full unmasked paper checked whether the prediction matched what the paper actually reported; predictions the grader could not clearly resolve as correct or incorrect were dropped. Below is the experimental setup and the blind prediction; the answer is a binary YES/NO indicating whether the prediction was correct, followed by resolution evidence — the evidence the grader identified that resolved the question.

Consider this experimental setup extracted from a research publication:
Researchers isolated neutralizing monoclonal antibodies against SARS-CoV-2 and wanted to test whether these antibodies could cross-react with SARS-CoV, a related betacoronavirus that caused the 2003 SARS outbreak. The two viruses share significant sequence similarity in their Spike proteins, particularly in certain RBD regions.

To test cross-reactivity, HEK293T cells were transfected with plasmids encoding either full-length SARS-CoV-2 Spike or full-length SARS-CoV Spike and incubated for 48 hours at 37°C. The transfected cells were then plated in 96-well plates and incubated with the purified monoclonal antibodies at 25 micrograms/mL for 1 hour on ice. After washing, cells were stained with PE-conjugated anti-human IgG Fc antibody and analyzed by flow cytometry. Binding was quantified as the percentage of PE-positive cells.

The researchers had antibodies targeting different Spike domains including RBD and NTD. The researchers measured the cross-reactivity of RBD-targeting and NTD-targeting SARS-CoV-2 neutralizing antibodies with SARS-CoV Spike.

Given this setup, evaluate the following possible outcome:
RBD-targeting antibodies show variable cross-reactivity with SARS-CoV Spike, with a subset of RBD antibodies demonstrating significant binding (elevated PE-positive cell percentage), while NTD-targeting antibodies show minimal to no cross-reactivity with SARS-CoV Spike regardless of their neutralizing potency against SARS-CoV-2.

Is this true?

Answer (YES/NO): NO